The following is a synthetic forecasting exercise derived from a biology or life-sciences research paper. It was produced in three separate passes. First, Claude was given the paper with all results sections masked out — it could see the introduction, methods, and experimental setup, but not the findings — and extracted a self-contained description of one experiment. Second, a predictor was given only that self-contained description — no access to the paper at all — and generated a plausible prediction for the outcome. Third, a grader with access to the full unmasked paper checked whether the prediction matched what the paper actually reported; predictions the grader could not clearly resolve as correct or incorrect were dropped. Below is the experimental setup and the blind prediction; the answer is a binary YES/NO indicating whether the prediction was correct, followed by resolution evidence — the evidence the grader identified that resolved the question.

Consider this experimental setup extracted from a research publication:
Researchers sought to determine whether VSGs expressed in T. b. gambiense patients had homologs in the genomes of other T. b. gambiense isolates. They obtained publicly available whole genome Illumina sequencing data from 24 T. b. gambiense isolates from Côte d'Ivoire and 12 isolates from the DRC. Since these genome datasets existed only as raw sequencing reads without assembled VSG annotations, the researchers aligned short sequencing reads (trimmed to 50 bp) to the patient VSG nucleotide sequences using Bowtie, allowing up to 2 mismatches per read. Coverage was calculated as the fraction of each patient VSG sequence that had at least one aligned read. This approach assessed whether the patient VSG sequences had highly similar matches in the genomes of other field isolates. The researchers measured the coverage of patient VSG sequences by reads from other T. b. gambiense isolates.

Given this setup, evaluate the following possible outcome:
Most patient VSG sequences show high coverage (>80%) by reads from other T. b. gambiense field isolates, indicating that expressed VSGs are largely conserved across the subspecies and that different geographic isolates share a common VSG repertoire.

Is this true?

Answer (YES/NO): NO